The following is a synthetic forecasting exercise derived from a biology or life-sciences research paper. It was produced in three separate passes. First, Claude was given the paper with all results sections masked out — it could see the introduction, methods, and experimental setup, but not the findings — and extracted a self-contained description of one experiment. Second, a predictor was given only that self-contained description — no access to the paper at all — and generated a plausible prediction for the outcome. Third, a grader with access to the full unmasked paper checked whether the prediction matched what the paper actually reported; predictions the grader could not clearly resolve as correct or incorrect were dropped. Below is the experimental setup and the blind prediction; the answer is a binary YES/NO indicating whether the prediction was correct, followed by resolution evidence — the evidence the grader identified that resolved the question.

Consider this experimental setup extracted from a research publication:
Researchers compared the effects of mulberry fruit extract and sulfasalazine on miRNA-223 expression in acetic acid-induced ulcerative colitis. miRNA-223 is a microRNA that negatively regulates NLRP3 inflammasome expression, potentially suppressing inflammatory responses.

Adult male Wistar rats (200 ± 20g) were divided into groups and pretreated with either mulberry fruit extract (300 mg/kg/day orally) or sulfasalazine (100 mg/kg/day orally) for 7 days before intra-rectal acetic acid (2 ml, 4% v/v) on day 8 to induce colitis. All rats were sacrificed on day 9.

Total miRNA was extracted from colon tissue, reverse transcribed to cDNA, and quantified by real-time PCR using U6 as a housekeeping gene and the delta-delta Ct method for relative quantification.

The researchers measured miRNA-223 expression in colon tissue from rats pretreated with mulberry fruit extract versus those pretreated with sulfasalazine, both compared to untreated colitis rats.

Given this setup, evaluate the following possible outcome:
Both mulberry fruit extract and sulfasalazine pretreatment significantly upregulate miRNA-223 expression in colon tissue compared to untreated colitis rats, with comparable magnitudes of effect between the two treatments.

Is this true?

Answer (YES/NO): YES